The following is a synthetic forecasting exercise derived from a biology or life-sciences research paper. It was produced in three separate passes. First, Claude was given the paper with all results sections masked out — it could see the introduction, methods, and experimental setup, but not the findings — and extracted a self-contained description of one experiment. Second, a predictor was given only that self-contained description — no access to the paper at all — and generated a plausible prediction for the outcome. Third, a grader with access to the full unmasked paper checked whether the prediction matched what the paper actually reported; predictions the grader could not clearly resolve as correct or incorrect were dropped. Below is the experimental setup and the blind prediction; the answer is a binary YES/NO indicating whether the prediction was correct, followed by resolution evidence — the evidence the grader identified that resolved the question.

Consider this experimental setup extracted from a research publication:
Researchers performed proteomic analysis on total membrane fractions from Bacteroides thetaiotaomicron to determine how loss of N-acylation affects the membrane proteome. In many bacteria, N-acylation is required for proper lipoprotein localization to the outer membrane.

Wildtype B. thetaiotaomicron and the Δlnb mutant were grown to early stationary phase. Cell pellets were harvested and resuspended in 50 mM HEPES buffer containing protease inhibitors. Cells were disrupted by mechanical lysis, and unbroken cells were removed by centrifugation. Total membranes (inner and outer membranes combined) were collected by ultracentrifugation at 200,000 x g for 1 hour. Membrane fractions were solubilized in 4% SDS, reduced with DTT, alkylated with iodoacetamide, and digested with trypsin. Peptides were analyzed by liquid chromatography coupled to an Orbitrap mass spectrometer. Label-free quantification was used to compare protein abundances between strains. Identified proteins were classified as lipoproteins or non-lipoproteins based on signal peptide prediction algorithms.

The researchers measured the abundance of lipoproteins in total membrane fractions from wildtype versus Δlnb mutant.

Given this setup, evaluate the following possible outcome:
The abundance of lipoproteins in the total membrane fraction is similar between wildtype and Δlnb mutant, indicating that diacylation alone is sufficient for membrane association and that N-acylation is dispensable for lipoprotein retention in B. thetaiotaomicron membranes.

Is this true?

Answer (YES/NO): NO